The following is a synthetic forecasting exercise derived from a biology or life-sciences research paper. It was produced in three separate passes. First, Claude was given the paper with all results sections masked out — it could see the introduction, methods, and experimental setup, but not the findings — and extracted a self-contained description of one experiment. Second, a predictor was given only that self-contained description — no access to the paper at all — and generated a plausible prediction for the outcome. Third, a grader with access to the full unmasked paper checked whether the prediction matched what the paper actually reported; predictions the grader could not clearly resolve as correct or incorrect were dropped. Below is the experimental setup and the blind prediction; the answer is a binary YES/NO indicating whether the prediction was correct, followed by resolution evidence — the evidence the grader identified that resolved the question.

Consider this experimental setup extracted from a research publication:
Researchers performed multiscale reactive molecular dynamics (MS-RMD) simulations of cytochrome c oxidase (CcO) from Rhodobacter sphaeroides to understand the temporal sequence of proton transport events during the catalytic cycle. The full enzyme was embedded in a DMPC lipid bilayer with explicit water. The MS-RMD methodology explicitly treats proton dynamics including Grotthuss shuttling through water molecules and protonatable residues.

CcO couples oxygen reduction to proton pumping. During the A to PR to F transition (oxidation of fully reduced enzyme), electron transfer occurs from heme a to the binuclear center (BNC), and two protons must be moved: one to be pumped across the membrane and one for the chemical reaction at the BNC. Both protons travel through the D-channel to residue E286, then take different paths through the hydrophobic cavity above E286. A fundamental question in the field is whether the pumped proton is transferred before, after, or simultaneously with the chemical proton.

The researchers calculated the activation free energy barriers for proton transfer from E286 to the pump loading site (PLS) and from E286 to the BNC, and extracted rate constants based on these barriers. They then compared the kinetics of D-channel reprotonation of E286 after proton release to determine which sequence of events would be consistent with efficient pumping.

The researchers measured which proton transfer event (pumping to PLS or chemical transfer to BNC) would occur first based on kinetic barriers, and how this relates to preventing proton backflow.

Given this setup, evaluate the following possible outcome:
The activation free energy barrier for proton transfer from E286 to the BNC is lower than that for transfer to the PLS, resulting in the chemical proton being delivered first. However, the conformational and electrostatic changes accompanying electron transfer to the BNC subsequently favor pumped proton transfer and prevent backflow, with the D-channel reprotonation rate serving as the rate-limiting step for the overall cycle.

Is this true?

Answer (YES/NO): NO